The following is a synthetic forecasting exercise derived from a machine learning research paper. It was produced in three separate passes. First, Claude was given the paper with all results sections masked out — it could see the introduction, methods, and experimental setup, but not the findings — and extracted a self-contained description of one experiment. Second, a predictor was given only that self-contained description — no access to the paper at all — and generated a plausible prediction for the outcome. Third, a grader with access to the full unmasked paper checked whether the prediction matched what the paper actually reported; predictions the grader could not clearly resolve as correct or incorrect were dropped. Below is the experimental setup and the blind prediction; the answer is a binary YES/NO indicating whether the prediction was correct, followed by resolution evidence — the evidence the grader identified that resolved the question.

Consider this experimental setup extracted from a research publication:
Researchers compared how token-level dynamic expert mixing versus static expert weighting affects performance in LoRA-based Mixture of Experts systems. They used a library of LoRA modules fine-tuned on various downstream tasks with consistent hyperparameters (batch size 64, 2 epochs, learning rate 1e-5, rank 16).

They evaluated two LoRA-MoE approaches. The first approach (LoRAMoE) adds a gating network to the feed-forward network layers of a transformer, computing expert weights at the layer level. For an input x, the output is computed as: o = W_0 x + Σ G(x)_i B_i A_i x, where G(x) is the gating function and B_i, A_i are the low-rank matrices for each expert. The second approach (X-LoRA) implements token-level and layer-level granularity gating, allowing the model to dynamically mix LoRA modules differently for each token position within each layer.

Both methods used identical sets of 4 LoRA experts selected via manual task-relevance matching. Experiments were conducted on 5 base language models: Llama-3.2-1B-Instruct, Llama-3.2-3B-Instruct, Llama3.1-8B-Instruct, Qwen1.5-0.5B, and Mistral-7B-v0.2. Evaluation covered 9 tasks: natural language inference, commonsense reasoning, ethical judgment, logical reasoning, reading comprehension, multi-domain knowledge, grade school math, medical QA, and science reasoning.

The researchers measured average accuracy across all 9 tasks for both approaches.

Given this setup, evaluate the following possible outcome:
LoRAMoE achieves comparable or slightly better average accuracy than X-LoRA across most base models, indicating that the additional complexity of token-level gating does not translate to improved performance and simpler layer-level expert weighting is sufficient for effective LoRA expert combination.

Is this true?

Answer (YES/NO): NO